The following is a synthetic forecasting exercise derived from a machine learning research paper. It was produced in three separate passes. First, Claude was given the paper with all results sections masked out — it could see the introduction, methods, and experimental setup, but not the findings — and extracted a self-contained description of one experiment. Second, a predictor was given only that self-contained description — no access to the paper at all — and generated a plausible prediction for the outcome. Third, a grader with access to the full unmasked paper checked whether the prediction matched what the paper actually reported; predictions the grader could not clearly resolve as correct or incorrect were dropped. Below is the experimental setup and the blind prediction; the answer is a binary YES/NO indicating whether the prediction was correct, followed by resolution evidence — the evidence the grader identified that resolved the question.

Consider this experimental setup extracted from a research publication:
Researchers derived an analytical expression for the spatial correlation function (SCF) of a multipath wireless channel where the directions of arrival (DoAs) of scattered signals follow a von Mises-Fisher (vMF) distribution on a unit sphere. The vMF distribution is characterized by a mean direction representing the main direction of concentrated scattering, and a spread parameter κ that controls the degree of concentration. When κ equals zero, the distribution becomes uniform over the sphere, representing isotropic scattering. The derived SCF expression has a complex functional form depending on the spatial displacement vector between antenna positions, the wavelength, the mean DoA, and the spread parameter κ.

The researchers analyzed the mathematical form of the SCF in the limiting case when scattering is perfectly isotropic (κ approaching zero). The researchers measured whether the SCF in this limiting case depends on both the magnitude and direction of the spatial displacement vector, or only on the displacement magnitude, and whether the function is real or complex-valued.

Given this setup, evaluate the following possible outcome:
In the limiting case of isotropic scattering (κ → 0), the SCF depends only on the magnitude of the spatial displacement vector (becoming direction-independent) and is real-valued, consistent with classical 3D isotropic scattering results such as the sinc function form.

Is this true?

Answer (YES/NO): YES